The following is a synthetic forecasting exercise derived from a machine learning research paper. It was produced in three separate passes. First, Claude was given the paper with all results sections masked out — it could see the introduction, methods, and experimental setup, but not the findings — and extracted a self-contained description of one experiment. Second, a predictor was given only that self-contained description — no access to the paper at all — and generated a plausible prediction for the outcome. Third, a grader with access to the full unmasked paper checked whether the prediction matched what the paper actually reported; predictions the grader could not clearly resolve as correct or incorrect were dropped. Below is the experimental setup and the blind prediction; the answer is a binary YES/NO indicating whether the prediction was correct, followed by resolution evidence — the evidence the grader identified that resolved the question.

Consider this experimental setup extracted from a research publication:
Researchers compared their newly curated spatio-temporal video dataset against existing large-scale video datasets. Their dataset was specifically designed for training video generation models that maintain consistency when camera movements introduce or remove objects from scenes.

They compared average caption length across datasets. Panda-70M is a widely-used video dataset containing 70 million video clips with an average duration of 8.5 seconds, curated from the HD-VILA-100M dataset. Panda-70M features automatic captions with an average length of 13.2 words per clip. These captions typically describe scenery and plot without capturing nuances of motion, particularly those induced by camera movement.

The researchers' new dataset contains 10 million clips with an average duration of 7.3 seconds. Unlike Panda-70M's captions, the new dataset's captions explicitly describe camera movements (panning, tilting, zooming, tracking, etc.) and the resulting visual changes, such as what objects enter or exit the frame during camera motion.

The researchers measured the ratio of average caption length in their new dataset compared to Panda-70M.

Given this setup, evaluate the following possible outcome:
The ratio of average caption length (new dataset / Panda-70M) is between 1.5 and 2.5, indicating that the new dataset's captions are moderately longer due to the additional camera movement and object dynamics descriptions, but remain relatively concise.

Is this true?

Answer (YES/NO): NO